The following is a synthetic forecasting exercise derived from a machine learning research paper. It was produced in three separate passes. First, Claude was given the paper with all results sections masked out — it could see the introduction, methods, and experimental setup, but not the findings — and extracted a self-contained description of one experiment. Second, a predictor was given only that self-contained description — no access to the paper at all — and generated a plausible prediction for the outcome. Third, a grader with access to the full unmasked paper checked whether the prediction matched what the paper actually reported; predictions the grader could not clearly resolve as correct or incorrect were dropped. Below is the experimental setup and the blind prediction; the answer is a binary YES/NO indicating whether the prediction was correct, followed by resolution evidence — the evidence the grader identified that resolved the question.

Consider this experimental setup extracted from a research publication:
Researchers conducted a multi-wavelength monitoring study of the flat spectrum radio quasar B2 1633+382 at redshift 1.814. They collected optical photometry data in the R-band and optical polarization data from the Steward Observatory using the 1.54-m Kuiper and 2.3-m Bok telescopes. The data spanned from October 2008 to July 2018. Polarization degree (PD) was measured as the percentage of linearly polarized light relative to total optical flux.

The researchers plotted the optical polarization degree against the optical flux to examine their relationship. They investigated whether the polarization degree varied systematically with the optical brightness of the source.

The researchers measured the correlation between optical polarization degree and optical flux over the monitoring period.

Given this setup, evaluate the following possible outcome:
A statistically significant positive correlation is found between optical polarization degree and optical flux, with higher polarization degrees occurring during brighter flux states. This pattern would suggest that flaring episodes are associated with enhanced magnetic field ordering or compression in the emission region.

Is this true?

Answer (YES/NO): YES